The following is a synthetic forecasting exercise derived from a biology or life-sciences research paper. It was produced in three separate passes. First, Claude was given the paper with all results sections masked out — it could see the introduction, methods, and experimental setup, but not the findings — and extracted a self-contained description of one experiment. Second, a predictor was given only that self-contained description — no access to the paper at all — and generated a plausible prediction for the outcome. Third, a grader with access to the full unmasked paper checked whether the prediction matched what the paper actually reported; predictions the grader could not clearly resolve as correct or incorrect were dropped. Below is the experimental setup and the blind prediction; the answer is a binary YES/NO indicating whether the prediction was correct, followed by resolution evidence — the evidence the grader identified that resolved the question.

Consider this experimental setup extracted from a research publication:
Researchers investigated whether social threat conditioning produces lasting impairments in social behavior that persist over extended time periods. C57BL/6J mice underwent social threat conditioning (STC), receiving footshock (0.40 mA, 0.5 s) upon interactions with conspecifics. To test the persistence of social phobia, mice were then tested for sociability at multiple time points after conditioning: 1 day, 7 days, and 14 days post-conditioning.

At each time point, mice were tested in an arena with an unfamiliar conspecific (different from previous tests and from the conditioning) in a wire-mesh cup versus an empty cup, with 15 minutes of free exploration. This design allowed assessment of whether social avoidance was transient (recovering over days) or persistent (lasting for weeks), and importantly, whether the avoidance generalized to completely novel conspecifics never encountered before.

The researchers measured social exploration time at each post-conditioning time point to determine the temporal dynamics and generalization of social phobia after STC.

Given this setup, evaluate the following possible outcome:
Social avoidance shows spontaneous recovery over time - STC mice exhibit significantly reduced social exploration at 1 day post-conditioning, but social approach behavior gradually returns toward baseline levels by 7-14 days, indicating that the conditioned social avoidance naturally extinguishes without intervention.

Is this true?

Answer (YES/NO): NO